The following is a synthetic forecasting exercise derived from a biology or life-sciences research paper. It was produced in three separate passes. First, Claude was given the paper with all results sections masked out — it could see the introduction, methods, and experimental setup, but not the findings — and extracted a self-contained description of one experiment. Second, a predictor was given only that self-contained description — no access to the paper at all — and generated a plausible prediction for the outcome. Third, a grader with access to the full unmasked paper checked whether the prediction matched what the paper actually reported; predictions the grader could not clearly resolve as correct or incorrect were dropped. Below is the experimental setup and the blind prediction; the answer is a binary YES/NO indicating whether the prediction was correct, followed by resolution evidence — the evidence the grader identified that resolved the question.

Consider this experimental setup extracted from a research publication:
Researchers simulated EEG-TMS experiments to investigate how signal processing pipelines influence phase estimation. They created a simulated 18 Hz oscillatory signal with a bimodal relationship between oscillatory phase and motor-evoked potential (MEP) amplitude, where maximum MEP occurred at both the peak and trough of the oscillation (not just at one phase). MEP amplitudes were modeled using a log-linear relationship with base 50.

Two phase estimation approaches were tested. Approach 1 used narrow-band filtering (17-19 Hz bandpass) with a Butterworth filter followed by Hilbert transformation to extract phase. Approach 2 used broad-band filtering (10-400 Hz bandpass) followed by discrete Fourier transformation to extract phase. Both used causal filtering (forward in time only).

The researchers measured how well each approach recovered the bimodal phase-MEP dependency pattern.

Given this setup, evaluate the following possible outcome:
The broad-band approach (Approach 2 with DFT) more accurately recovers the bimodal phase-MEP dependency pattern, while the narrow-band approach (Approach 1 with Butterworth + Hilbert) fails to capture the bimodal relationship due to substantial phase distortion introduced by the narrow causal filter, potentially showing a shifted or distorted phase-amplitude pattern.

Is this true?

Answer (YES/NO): NO